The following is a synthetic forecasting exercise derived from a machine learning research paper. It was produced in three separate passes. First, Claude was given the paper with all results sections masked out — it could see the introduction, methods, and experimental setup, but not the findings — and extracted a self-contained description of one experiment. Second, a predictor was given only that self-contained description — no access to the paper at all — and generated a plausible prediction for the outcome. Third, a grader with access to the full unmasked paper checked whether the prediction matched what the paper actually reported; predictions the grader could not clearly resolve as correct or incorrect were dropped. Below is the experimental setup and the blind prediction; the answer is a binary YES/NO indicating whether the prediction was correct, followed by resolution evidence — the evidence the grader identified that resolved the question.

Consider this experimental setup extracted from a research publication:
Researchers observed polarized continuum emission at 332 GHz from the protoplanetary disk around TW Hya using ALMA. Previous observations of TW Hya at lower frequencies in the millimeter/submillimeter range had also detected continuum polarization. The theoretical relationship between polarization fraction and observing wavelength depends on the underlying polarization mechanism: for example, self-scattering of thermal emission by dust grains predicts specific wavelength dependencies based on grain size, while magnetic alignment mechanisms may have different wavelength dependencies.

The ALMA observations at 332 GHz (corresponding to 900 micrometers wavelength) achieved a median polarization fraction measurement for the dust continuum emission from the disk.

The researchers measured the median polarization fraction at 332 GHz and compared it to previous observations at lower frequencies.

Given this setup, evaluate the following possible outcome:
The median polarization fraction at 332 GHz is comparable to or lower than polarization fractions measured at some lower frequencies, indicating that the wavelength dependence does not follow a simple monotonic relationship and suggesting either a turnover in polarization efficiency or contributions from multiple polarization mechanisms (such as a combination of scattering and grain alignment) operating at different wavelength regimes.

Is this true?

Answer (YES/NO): YES